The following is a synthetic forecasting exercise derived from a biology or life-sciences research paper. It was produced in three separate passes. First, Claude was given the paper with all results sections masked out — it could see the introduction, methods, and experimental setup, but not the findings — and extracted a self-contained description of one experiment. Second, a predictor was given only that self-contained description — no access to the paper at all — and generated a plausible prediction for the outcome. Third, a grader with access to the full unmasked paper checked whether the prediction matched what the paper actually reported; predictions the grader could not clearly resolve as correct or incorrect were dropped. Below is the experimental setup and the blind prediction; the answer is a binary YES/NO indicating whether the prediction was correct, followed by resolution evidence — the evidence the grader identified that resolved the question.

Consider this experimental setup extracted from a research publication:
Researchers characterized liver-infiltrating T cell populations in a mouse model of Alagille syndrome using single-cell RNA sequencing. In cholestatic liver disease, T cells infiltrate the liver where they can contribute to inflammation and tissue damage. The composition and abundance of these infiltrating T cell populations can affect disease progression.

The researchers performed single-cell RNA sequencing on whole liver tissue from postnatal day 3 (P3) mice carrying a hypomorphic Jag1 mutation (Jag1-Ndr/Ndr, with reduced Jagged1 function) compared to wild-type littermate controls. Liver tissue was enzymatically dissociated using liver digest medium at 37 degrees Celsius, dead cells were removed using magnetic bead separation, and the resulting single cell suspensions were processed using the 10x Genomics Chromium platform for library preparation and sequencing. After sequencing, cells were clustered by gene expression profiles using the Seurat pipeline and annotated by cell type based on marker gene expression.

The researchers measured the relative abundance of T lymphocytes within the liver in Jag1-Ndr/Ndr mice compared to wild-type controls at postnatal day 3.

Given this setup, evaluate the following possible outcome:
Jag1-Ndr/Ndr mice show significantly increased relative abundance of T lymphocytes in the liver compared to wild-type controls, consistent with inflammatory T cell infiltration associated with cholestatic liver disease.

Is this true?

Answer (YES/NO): NO